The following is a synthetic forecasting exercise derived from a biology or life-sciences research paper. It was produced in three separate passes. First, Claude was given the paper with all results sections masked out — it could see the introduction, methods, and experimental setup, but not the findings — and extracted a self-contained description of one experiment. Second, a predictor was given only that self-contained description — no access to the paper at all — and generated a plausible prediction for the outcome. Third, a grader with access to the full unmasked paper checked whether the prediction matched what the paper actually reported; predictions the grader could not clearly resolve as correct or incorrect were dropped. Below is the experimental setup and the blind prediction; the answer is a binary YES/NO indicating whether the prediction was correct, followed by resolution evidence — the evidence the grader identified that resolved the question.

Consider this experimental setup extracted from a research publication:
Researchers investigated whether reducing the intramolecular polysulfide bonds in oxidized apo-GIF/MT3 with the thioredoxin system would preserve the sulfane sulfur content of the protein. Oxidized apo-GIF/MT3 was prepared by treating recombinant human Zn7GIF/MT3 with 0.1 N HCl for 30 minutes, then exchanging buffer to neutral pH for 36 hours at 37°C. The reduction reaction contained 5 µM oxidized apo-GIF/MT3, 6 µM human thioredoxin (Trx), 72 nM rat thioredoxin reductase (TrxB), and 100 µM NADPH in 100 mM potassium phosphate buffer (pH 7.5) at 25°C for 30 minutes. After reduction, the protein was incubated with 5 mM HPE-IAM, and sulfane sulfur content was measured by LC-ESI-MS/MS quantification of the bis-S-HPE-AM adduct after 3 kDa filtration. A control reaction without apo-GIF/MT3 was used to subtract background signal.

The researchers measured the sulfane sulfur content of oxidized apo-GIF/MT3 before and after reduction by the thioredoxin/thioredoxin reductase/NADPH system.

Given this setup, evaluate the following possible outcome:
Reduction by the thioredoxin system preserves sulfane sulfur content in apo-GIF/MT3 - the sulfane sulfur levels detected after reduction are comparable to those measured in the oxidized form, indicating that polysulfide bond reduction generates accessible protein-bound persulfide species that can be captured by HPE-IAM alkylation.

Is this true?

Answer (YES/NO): YES